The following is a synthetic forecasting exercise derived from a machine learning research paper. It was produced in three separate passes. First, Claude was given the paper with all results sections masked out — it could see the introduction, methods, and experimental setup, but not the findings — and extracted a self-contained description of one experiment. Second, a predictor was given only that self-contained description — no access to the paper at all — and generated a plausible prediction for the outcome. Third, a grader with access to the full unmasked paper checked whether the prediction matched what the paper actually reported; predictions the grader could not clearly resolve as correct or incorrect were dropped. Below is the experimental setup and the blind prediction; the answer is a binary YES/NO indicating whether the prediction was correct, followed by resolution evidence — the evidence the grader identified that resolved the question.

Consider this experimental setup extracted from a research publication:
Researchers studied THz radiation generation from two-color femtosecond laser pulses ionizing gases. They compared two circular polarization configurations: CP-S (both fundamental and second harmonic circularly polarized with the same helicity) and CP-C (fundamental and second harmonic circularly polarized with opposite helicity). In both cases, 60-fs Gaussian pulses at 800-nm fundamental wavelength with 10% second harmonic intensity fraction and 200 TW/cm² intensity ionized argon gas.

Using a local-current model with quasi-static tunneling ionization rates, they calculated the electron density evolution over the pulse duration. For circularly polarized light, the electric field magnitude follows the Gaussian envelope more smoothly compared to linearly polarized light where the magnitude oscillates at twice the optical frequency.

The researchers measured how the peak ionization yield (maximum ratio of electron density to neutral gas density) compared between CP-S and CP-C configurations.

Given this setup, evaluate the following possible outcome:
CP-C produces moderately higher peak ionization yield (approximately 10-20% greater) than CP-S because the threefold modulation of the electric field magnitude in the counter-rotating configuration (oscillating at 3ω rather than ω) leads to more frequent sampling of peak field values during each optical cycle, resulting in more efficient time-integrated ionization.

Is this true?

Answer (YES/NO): NO